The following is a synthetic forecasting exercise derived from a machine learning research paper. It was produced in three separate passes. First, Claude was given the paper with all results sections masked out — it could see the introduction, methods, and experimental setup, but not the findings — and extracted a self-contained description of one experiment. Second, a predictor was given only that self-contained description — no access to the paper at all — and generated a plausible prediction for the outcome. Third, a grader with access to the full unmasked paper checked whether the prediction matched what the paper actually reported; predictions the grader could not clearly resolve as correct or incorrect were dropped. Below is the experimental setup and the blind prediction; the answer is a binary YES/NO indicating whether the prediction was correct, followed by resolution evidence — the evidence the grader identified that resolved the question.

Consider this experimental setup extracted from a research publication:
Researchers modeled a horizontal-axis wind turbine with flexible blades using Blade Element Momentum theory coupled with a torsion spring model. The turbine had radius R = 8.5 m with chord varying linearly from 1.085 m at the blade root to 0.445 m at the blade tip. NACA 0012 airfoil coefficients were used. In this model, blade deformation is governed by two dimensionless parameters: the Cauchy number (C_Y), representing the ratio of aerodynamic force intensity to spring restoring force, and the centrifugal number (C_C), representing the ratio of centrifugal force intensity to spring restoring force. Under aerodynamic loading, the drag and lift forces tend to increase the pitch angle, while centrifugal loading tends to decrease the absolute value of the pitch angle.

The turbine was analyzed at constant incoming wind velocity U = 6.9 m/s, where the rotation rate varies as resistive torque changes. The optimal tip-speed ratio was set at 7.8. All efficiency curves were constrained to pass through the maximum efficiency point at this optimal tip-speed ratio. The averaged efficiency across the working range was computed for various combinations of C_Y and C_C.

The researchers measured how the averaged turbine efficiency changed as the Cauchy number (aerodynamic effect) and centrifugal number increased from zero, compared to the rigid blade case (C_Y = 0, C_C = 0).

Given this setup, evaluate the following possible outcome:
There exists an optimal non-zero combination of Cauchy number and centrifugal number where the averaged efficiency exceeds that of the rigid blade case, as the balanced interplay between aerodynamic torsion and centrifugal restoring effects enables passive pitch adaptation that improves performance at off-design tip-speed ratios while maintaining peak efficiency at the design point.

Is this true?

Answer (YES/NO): YES